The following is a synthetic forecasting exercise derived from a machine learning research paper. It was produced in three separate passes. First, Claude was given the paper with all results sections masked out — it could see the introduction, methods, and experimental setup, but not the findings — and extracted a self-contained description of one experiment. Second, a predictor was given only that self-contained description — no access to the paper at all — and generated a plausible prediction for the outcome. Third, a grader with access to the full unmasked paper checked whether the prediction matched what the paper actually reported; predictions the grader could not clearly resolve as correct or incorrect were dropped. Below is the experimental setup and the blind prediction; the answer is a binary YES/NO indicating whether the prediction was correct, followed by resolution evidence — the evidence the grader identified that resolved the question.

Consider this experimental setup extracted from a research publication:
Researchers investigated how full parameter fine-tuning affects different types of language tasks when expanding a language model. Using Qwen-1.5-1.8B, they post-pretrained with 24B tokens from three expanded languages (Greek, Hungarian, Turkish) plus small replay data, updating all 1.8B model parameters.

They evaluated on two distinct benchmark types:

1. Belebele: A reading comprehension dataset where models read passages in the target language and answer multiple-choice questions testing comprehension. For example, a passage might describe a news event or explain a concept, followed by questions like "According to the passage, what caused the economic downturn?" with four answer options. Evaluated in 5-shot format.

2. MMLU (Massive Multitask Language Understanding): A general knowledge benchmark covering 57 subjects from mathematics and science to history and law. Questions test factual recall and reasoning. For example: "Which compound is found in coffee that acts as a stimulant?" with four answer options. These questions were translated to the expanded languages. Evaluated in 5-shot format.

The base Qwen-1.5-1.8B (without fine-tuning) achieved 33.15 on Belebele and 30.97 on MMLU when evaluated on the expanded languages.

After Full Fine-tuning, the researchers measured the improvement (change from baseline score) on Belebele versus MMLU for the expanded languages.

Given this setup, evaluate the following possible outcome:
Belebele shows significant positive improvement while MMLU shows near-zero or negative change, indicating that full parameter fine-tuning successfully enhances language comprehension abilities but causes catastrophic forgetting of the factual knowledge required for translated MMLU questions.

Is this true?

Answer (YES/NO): NO